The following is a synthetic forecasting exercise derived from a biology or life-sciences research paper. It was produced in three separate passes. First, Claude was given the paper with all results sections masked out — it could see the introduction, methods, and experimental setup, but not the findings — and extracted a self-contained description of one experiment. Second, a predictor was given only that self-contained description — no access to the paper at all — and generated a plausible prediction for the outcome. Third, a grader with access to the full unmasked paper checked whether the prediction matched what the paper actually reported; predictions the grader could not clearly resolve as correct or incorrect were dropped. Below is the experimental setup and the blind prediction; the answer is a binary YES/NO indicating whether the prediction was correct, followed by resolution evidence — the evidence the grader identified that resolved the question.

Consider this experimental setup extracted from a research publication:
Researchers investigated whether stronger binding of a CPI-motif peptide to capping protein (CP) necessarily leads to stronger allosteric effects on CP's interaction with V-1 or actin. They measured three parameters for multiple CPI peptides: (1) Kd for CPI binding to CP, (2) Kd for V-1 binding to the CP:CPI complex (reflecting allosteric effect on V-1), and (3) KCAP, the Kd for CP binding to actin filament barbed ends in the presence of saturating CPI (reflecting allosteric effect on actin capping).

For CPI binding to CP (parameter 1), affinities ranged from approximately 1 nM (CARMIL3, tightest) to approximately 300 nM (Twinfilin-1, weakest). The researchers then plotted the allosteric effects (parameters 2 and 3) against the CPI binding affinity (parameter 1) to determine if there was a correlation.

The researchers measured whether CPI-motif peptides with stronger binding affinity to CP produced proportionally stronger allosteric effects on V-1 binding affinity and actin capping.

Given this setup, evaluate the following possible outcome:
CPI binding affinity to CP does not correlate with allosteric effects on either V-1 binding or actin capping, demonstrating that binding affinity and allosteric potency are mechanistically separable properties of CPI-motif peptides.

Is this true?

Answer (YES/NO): NO